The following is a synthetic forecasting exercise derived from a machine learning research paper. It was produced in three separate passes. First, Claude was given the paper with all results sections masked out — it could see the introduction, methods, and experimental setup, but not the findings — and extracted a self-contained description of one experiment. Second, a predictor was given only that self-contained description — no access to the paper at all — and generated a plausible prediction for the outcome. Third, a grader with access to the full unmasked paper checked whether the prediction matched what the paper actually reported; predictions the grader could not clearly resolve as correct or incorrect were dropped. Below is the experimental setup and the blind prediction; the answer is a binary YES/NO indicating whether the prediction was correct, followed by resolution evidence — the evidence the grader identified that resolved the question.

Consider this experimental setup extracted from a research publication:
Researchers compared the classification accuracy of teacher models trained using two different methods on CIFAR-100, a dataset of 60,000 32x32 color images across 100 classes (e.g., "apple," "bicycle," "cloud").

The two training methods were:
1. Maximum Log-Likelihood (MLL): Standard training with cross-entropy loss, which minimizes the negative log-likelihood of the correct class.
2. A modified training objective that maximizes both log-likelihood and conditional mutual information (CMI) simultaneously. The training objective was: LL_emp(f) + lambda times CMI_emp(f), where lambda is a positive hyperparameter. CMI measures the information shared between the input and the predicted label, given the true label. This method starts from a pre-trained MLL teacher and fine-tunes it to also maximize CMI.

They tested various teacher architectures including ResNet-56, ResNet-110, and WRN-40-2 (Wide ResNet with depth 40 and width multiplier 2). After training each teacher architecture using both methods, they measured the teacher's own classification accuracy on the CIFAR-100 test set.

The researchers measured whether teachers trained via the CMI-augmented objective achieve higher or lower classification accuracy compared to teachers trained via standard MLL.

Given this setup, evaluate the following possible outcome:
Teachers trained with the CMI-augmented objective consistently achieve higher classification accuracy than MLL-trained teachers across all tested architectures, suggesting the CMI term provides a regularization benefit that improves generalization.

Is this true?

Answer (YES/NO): NO